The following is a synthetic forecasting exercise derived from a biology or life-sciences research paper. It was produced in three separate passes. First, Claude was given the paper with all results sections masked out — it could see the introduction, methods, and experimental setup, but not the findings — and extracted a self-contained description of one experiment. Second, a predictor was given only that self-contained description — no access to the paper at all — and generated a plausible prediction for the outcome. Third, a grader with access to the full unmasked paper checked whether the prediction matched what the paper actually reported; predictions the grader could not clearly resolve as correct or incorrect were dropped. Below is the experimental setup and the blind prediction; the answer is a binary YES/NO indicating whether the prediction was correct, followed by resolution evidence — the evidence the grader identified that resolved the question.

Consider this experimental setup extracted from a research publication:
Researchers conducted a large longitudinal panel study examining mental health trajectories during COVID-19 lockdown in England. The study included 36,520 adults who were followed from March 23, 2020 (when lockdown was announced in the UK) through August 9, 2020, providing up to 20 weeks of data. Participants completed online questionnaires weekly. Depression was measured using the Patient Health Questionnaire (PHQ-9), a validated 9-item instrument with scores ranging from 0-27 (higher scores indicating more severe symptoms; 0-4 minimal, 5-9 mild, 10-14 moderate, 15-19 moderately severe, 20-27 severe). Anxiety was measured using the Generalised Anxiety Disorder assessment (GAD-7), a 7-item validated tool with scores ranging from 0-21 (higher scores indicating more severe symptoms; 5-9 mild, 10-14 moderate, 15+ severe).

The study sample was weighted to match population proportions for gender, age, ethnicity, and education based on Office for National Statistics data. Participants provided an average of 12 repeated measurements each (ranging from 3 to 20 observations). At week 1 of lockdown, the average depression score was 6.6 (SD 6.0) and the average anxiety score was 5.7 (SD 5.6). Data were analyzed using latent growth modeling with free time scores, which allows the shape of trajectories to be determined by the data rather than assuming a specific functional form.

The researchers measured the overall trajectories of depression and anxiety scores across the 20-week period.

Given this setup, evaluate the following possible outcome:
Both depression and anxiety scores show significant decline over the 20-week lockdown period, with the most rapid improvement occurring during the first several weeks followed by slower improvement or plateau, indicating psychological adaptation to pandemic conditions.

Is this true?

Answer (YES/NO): YES